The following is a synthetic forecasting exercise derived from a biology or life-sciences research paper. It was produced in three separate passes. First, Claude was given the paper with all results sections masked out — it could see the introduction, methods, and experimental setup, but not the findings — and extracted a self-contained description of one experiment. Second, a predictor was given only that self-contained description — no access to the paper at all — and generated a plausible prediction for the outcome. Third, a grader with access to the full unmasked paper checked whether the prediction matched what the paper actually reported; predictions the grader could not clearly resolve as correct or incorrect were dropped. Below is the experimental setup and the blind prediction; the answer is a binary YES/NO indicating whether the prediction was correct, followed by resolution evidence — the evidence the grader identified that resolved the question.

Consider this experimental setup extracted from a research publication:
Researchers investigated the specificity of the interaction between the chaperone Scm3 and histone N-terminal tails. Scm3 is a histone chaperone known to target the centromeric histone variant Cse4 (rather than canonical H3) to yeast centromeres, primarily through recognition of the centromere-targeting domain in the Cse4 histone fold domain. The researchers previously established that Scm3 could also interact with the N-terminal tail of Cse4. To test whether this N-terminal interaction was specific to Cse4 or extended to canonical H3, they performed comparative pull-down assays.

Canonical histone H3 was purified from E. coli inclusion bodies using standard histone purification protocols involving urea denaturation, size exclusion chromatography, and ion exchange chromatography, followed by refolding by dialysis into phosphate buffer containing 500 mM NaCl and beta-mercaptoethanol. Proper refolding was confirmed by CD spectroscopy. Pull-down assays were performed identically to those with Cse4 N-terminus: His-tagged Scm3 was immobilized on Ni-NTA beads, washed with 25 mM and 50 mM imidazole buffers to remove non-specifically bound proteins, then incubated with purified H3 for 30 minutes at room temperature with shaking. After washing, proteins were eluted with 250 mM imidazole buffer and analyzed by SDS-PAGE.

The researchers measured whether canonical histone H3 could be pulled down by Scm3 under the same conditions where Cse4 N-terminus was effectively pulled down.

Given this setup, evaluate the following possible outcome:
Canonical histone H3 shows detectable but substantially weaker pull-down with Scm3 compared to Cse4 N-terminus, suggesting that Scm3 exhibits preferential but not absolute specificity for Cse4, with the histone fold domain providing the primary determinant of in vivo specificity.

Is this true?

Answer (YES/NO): NO